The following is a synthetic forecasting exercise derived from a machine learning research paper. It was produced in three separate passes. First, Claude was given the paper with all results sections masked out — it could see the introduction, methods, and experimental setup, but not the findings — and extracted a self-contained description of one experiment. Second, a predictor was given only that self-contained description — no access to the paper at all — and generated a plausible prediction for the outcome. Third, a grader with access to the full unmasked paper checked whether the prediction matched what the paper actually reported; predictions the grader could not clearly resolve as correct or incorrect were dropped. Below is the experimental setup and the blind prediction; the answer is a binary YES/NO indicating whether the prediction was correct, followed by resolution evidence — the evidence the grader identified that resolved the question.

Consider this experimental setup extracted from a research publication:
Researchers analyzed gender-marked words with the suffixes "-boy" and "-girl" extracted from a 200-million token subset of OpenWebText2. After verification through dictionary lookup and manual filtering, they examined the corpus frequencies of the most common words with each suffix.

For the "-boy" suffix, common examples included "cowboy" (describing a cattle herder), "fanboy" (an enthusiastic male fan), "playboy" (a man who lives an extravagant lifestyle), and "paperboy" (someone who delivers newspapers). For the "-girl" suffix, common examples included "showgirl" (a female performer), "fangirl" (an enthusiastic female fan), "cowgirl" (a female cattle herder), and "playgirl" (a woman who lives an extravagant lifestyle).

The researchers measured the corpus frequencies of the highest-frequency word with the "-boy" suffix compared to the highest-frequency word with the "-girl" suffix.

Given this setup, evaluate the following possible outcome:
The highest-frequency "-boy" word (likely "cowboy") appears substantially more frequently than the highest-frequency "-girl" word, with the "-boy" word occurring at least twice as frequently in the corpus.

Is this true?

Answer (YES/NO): YES